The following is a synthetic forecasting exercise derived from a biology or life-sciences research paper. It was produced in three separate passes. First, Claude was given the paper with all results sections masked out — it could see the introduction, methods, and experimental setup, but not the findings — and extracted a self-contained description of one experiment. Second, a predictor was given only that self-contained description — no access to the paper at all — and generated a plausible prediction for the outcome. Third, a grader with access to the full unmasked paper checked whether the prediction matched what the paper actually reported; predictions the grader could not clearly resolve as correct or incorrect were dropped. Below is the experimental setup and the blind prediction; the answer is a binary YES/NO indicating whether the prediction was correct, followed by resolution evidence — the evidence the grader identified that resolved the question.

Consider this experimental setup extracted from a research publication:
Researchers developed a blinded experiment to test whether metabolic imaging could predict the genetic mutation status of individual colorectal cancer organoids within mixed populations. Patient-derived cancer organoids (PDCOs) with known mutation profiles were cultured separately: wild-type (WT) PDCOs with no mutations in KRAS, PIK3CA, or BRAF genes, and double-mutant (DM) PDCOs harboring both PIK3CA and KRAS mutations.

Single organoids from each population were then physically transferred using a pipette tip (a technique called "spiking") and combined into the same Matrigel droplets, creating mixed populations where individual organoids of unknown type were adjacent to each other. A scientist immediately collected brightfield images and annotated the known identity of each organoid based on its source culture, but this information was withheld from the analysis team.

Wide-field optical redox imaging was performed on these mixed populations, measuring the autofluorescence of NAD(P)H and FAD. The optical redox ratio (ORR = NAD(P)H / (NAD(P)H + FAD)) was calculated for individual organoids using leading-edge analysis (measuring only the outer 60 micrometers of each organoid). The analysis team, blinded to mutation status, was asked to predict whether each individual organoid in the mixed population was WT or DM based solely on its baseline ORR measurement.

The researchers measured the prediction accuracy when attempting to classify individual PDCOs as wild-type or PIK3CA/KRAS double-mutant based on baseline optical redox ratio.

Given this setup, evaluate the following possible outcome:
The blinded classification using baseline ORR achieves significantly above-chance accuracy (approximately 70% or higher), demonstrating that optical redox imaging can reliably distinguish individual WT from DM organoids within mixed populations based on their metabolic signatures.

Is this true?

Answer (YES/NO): YES